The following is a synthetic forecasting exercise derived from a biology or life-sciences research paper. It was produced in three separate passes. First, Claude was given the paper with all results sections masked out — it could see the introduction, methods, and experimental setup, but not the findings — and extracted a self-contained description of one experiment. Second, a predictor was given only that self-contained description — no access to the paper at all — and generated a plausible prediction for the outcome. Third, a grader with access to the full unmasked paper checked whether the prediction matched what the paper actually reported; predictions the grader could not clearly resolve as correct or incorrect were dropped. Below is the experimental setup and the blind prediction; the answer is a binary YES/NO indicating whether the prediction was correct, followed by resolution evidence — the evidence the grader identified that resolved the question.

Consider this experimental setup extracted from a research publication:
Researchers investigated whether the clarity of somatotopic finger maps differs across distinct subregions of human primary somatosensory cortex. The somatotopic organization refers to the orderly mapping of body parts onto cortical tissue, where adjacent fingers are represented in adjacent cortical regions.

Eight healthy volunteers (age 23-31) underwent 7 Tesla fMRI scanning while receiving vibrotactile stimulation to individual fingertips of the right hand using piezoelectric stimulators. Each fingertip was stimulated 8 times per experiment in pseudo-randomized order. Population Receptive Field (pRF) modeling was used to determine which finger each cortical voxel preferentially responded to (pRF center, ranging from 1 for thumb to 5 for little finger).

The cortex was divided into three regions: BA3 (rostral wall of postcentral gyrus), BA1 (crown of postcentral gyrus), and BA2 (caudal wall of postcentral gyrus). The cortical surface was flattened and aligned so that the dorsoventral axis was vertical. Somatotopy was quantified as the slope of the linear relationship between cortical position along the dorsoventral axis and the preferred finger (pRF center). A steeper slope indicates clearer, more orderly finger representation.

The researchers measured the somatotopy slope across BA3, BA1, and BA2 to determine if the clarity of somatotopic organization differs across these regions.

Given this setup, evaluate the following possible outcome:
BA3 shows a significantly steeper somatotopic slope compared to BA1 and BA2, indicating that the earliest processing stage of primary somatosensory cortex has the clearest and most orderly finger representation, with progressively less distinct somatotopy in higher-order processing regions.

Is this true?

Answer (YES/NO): NO